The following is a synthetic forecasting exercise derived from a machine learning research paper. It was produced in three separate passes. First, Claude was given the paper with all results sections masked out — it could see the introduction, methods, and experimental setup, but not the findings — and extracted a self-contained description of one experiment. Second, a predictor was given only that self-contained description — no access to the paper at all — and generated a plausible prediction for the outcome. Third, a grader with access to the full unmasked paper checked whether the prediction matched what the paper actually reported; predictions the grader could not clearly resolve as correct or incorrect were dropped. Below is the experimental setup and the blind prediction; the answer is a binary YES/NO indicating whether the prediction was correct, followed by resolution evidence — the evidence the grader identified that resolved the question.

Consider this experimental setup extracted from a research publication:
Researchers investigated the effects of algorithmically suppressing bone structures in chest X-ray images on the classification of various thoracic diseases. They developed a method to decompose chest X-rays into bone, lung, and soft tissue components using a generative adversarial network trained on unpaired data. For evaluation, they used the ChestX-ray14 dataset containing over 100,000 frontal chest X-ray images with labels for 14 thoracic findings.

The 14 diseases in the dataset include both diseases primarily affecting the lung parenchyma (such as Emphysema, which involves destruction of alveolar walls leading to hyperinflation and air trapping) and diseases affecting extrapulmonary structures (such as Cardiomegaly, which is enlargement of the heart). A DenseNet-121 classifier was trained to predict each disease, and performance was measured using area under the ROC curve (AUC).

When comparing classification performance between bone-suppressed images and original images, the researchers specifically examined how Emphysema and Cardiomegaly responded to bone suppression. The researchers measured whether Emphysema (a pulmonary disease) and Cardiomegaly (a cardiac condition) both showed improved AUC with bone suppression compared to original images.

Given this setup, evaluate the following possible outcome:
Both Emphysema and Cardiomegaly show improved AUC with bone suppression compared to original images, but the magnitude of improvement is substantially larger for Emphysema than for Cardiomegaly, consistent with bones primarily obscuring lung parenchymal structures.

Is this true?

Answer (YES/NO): NO